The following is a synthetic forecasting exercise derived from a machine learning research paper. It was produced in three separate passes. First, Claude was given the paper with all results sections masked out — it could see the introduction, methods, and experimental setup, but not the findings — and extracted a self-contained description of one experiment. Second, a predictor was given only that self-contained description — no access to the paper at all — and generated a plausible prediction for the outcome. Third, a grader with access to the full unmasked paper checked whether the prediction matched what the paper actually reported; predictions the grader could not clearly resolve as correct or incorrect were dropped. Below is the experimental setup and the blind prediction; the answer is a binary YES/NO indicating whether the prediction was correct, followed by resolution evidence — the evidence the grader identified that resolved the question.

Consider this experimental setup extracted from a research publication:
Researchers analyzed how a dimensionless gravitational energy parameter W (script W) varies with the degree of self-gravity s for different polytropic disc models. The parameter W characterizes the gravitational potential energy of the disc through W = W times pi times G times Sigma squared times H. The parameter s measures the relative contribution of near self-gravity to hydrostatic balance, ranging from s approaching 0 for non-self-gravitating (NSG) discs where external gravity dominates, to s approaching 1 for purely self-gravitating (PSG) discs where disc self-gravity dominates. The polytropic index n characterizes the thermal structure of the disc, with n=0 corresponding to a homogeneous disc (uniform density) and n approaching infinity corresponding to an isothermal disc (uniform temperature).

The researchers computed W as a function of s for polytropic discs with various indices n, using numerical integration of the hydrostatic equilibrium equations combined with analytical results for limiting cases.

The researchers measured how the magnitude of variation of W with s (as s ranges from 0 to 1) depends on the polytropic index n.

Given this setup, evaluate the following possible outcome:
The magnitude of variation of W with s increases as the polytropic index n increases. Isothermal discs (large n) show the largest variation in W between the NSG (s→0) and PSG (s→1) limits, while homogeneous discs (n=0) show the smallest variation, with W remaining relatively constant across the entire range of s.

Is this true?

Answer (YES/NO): YES